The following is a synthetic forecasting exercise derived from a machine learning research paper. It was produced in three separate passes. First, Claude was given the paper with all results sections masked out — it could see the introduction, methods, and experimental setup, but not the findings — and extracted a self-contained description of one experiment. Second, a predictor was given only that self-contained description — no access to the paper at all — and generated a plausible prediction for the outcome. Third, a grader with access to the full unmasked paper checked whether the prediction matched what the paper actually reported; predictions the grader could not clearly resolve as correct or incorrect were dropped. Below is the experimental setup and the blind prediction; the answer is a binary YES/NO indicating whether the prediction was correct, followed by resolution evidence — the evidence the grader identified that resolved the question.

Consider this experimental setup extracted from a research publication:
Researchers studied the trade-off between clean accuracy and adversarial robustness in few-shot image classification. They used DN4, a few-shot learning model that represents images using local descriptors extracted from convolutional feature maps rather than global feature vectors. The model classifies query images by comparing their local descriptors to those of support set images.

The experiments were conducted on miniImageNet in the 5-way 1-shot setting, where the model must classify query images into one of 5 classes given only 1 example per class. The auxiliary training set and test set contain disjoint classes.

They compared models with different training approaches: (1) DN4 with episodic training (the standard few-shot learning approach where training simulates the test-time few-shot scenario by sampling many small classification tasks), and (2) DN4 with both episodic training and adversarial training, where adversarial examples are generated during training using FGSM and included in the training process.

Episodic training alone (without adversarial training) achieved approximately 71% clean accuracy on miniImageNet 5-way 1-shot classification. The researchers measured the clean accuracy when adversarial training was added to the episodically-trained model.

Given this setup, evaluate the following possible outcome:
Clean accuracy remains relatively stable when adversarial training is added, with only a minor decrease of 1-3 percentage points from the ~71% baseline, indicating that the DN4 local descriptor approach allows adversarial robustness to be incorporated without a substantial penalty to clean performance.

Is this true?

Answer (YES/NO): NO